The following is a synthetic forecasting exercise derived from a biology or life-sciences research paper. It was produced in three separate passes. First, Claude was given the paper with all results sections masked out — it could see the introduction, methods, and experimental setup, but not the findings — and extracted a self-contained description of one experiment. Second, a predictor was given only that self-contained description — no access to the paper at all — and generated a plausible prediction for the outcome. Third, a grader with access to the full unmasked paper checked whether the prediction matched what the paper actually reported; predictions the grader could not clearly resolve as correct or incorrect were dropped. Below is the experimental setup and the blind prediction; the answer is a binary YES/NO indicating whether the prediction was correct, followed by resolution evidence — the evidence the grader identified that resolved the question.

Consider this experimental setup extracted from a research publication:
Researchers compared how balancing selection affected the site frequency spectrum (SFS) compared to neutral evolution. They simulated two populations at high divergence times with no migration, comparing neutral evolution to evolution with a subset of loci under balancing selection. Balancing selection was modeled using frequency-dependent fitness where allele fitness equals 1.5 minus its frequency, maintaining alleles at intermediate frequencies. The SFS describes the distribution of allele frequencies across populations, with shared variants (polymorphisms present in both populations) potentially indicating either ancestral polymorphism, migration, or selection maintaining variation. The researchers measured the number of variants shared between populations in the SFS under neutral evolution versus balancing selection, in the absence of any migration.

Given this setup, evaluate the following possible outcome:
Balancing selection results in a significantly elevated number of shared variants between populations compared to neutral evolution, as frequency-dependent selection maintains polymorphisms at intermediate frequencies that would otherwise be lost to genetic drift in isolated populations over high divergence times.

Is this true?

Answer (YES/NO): YES